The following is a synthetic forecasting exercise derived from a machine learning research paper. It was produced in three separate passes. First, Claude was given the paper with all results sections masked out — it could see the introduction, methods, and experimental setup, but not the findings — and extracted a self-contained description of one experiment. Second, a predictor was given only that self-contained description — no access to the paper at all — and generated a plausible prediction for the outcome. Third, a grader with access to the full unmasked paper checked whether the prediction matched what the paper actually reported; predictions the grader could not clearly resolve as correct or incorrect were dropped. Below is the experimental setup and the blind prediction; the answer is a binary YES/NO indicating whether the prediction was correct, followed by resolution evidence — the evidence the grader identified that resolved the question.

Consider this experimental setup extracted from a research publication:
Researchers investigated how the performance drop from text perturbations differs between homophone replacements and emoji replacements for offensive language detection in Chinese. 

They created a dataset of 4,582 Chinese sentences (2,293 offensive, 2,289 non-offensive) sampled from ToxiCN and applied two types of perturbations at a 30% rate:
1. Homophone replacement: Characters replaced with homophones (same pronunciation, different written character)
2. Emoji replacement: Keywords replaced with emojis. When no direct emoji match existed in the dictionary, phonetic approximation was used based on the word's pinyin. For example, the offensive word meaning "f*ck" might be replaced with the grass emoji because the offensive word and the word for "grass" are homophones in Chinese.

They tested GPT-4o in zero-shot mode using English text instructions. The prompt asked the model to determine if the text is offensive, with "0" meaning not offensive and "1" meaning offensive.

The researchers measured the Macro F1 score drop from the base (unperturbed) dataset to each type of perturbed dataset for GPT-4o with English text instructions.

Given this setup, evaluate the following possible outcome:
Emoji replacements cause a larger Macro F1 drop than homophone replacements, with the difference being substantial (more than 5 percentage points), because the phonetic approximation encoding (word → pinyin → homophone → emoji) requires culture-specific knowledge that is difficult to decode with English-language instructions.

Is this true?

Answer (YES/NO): YES